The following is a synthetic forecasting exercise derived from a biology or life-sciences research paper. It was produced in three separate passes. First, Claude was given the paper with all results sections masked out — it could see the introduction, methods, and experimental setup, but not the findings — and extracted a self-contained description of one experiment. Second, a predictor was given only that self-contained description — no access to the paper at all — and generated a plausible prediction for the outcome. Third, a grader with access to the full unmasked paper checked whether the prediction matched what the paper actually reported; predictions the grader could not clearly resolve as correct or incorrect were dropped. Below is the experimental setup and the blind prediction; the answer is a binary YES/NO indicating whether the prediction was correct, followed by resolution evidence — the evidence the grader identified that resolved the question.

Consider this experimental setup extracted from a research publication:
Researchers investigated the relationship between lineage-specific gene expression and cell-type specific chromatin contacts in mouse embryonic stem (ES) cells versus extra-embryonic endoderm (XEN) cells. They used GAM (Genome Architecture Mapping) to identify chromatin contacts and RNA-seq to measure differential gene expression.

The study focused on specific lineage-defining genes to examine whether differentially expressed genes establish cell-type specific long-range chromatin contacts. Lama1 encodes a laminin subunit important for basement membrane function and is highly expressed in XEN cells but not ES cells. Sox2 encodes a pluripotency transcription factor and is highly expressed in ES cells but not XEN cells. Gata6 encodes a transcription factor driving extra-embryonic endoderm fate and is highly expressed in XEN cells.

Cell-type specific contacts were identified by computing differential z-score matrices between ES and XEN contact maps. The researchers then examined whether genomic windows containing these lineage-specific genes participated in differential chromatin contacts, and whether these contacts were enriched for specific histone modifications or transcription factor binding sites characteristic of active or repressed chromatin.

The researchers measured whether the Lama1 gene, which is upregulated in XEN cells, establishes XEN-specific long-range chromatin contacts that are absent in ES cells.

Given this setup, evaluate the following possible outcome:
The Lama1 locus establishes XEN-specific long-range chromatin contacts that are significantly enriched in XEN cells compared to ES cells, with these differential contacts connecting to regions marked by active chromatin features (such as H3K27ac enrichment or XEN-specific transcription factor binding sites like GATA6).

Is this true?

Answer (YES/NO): NO